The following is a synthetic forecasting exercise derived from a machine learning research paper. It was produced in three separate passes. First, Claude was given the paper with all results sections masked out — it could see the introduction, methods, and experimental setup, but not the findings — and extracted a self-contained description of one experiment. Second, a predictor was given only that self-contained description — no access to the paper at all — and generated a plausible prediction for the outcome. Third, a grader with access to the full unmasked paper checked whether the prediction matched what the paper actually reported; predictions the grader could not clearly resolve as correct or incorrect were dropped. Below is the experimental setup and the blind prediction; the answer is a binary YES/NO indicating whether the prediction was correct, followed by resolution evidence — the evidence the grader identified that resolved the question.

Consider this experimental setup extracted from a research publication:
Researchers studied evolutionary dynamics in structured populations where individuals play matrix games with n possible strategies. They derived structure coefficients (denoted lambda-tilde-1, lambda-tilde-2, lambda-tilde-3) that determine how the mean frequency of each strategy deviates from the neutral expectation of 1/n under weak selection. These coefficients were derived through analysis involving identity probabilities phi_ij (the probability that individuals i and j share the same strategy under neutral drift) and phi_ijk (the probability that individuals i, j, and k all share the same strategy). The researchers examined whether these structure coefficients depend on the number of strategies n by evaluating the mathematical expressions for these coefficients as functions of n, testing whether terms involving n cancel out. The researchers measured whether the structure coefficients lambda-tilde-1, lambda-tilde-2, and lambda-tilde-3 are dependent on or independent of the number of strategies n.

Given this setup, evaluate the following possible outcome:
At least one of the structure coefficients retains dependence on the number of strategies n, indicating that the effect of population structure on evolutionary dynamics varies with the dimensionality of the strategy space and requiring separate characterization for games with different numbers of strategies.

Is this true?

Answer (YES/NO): NO